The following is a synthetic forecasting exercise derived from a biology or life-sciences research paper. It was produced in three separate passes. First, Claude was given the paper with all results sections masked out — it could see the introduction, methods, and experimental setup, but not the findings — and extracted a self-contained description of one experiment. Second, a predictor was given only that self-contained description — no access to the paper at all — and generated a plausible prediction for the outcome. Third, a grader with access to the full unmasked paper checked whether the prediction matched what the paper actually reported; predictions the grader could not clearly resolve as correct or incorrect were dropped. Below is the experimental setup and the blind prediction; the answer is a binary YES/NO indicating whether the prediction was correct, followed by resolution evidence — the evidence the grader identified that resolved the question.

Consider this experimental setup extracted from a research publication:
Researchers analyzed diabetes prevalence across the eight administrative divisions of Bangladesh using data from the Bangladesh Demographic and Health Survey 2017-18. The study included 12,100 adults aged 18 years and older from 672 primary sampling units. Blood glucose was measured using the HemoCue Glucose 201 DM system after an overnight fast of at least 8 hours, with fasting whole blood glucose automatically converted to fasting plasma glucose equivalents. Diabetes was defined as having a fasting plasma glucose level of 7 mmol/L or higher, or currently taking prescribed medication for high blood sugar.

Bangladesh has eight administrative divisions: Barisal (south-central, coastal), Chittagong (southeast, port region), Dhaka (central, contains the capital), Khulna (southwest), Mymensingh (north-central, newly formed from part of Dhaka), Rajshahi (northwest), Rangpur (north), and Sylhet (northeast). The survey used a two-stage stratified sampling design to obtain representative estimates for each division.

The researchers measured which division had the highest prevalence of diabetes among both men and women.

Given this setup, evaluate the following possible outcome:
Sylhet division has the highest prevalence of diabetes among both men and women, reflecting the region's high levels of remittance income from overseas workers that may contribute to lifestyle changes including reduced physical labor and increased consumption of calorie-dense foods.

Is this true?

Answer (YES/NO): NO